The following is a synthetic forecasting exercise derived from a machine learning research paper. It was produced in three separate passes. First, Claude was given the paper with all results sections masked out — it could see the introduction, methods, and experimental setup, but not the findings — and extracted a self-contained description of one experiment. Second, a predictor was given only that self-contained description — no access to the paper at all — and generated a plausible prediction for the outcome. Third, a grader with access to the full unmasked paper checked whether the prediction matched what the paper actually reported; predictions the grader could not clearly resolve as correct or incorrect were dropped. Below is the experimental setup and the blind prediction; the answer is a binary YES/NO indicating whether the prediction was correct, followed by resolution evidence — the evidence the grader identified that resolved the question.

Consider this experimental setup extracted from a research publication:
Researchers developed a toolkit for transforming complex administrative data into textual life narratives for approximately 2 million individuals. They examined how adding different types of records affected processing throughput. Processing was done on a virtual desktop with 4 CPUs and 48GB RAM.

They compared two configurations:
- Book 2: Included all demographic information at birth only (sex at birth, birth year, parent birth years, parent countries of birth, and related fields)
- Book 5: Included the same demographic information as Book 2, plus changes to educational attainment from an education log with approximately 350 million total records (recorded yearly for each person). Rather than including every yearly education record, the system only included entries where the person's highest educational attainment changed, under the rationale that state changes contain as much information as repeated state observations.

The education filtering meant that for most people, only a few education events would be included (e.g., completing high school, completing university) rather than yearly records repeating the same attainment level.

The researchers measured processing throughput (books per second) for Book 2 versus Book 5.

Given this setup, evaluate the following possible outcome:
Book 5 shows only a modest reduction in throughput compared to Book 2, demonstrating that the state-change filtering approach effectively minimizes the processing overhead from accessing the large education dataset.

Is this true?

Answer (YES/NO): YES